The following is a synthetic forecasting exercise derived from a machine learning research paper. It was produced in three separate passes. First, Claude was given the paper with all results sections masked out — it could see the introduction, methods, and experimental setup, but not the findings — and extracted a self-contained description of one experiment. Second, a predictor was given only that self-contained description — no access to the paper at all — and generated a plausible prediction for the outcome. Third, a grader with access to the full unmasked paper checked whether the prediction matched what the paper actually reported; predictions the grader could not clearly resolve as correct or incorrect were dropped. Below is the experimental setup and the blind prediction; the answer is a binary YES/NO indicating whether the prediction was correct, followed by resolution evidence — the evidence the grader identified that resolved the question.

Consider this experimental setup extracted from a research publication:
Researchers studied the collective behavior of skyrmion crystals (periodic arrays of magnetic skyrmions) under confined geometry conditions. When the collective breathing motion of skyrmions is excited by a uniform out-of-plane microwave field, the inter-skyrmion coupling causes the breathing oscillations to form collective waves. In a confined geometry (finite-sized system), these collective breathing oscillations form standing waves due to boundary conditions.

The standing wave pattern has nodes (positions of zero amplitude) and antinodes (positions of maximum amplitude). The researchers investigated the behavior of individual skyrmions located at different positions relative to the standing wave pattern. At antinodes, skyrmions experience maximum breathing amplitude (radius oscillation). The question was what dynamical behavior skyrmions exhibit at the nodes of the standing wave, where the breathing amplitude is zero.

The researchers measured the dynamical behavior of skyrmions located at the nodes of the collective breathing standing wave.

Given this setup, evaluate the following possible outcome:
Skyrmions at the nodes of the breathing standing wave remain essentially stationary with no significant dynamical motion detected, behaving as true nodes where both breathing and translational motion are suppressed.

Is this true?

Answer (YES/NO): NO